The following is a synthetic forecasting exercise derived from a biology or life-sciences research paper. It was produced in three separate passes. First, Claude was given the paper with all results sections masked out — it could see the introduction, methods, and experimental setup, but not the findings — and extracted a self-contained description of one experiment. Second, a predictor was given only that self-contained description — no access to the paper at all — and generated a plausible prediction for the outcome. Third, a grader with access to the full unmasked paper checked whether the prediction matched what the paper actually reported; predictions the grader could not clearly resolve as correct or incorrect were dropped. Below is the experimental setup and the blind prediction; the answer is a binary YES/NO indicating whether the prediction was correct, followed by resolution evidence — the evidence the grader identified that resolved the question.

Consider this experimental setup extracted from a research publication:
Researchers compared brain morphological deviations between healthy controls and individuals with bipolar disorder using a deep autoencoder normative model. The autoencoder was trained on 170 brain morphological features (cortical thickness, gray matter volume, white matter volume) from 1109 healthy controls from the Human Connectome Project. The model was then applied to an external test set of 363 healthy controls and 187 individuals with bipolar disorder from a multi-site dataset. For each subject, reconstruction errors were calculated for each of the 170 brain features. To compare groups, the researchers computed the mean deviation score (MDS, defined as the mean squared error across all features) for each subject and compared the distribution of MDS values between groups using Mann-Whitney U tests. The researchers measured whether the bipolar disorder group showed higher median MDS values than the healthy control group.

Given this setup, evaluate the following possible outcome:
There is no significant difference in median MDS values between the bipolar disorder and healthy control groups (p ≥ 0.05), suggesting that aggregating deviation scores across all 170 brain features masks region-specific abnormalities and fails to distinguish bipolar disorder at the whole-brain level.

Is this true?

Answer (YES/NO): NO